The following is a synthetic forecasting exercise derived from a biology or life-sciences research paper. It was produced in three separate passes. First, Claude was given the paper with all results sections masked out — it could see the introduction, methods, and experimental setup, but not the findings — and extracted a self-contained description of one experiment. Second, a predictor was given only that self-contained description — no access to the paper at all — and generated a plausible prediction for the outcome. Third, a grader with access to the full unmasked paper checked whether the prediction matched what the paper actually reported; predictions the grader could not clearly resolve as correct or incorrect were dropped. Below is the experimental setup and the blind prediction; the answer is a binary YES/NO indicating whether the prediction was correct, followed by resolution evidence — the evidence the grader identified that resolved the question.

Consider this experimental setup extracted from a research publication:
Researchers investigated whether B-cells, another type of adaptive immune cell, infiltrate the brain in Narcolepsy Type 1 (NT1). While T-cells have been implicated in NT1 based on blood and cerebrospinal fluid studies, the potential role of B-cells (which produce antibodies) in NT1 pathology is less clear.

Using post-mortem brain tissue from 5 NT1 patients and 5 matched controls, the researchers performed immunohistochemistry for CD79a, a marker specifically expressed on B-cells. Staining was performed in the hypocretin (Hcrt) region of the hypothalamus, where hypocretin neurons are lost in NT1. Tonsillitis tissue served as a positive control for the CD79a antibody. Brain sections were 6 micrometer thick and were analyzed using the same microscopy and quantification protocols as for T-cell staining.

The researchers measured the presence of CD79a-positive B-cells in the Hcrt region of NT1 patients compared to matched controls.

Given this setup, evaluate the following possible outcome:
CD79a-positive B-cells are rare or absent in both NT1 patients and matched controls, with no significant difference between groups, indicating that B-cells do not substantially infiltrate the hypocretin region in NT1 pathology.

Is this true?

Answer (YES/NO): NO